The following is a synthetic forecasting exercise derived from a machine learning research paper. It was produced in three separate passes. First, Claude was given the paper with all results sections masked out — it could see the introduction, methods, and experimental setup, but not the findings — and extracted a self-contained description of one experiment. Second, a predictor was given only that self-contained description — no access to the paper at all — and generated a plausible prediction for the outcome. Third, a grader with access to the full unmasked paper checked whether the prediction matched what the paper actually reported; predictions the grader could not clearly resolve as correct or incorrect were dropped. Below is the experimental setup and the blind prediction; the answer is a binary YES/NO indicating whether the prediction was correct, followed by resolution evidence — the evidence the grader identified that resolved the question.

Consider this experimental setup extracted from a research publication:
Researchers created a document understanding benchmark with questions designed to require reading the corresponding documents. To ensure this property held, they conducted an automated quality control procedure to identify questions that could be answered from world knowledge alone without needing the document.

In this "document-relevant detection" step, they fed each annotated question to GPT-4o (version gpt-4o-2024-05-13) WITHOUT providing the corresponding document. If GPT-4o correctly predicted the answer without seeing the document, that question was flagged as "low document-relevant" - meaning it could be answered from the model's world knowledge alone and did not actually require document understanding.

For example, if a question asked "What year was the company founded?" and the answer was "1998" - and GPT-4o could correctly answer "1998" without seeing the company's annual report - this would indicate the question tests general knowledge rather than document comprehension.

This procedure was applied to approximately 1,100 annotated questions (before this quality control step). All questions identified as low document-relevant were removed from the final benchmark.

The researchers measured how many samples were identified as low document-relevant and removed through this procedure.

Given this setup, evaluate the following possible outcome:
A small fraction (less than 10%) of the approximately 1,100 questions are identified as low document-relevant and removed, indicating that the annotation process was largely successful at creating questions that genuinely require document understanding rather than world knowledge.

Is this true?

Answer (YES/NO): YES